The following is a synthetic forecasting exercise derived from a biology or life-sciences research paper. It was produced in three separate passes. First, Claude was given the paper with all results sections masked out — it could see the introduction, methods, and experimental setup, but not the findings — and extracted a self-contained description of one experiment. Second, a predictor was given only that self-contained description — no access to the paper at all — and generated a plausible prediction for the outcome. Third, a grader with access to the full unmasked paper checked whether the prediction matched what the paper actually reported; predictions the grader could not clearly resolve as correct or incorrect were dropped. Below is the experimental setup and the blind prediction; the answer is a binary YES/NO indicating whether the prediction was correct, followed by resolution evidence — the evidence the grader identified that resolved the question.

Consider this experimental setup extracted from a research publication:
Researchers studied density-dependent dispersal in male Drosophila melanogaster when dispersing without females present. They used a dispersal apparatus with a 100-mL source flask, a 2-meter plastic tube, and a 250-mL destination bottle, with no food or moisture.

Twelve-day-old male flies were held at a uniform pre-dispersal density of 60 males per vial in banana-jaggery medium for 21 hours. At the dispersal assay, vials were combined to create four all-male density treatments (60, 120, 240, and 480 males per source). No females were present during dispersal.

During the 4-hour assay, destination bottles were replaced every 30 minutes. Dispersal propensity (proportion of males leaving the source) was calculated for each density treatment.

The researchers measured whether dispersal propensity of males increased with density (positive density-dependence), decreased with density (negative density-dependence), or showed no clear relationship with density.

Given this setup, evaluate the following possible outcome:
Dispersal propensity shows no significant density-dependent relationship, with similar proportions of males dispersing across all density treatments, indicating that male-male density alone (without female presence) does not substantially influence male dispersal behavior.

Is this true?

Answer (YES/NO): YES